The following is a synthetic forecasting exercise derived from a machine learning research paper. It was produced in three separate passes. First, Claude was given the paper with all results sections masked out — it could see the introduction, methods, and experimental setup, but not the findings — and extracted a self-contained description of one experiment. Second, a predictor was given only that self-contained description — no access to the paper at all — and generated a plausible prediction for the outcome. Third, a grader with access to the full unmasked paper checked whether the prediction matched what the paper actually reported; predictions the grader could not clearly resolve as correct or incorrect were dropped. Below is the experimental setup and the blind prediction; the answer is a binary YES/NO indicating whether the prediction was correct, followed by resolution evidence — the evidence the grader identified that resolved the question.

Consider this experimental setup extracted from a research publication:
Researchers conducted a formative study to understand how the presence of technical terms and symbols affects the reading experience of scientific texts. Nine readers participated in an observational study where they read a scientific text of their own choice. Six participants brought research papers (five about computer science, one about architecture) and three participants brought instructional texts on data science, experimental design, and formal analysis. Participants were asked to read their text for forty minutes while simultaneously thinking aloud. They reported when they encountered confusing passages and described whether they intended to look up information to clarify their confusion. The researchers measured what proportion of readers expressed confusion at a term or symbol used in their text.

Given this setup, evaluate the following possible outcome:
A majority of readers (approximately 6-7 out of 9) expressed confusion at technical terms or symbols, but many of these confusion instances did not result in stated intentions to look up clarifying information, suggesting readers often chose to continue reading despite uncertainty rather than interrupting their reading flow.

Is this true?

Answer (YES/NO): NO